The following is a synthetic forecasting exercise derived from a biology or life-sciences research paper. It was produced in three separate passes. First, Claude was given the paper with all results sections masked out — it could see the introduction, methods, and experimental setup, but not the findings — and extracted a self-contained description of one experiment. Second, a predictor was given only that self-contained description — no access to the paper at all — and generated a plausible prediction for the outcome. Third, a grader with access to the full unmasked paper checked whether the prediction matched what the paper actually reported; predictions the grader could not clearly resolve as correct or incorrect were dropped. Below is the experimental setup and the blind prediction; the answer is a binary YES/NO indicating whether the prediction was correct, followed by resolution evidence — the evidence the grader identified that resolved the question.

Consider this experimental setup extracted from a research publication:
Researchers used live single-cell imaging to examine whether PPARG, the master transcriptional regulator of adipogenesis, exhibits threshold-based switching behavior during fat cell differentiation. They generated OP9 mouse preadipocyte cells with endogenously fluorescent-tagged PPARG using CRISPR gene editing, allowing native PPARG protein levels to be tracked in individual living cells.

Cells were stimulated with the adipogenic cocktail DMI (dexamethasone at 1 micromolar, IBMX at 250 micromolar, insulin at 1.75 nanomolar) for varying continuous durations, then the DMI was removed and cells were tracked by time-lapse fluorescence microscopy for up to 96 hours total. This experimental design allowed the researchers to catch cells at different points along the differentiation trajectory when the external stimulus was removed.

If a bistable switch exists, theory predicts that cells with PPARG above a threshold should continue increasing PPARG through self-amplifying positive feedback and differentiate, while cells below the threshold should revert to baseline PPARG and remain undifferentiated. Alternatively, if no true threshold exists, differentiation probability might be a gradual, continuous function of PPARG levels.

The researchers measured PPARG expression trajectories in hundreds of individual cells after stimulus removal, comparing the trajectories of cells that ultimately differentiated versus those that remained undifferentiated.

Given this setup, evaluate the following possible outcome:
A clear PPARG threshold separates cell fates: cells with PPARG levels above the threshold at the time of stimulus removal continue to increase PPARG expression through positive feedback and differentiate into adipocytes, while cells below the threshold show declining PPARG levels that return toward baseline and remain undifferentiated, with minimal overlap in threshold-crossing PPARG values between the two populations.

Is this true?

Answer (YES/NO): YES